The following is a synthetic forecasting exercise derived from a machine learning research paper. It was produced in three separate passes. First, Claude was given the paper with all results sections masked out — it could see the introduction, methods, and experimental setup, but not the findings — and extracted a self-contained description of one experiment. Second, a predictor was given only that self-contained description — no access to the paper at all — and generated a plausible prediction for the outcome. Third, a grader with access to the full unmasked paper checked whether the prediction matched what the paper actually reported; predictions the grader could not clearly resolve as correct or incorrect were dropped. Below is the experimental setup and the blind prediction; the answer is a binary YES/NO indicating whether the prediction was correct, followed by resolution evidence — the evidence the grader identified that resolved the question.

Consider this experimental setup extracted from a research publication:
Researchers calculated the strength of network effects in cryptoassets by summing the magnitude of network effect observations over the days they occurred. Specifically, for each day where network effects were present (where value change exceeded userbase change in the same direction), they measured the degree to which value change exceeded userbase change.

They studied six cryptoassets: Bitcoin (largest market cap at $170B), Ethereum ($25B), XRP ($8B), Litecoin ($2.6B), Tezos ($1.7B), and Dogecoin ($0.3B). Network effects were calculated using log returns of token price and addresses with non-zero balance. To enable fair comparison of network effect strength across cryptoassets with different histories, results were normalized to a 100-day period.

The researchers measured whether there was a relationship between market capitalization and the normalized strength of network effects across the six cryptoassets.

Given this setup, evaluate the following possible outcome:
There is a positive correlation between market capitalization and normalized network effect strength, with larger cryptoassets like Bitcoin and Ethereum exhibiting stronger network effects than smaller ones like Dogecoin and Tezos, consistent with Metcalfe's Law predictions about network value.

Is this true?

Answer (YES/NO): NO